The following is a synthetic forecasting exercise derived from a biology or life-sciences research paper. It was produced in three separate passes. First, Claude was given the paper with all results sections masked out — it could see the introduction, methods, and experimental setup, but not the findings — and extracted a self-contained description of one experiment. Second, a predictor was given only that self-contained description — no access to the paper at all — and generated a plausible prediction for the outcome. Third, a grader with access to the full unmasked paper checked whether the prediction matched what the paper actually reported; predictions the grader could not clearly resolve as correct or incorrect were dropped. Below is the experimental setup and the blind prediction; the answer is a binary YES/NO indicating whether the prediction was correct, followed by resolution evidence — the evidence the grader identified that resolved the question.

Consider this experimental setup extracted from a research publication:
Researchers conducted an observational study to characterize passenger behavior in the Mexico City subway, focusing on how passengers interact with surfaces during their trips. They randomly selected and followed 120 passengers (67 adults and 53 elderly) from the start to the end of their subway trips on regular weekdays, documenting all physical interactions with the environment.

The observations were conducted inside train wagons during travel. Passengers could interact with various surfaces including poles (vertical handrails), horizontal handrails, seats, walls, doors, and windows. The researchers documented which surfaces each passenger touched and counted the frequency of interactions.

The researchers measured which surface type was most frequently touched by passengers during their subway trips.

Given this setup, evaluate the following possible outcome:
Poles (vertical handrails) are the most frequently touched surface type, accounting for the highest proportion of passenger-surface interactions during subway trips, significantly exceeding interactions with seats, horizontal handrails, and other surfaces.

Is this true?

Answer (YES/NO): YES